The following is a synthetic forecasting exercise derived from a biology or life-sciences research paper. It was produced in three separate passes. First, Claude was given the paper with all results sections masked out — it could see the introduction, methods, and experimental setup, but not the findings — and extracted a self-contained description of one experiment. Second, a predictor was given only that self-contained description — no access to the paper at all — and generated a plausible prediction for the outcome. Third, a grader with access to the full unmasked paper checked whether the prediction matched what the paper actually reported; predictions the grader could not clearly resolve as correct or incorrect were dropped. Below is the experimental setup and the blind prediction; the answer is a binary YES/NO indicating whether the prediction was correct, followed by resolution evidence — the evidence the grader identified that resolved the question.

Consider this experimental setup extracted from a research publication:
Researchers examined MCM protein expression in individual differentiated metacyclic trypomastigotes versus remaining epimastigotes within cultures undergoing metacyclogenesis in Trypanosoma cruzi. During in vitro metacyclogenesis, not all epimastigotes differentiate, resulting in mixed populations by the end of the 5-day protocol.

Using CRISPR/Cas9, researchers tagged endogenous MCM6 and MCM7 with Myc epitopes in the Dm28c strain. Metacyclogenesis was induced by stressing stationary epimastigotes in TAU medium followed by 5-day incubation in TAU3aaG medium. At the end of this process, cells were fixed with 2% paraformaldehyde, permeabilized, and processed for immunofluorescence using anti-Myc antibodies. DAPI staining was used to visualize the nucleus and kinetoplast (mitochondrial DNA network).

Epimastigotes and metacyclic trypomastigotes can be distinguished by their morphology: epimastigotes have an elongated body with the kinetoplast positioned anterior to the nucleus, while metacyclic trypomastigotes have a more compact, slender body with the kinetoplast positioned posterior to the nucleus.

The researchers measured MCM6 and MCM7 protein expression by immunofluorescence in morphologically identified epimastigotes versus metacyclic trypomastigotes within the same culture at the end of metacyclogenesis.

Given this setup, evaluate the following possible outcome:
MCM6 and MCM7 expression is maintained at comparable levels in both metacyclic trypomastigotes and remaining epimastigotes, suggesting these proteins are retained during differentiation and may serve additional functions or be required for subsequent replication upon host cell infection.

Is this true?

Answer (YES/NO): NO